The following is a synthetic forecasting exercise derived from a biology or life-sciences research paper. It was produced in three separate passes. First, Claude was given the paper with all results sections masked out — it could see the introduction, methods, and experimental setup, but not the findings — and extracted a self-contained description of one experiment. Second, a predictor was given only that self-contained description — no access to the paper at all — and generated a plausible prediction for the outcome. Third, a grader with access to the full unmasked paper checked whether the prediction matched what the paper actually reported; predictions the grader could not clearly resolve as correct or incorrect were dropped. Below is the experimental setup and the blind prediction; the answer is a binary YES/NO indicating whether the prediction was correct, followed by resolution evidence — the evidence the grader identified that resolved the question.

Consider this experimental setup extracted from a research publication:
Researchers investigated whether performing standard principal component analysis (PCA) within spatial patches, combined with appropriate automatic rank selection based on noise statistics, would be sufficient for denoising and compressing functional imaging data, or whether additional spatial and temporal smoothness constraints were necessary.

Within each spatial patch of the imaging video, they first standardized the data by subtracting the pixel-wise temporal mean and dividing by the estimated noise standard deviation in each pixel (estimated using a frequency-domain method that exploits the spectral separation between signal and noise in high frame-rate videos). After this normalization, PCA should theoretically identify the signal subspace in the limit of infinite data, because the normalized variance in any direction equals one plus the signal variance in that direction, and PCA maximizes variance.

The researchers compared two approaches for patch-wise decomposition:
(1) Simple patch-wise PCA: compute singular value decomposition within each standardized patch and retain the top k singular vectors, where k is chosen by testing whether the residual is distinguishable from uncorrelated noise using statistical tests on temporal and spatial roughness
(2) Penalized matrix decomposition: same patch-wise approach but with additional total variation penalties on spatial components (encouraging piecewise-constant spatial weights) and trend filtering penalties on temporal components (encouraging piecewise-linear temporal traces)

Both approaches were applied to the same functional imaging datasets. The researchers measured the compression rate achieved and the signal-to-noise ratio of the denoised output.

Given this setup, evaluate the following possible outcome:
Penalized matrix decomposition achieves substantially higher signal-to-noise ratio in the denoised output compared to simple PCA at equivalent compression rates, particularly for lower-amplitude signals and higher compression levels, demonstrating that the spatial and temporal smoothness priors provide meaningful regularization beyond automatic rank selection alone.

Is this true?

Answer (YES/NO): NO